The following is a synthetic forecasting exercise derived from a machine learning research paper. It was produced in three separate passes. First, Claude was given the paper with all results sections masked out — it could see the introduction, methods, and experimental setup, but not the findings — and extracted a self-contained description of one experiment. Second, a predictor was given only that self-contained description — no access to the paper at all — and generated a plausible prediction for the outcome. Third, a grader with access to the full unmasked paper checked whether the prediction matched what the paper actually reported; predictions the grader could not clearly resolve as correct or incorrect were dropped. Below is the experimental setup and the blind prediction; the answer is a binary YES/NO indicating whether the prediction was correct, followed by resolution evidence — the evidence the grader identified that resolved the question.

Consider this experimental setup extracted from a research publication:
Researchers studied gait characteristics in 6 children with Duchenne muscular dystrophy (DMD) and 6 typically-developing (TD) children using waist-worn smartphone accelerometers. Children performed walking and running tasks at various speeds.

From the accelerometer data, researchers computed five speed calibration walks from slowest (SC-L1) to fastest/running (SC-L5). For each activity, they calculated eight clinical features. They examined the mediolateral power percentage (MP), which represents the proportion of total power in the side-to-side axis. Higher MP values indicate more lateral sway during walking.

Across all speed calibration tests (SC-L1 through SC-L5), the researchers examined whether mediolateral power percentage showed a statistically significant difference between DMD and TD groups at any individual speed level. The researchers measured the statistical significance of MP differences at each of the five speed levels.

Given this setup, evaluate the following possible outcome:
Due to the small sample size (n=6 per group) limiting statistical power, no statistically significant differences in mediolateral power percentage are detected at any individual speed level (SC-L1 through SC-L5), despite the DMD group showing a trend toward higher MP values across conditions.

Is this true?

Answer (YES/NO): NO